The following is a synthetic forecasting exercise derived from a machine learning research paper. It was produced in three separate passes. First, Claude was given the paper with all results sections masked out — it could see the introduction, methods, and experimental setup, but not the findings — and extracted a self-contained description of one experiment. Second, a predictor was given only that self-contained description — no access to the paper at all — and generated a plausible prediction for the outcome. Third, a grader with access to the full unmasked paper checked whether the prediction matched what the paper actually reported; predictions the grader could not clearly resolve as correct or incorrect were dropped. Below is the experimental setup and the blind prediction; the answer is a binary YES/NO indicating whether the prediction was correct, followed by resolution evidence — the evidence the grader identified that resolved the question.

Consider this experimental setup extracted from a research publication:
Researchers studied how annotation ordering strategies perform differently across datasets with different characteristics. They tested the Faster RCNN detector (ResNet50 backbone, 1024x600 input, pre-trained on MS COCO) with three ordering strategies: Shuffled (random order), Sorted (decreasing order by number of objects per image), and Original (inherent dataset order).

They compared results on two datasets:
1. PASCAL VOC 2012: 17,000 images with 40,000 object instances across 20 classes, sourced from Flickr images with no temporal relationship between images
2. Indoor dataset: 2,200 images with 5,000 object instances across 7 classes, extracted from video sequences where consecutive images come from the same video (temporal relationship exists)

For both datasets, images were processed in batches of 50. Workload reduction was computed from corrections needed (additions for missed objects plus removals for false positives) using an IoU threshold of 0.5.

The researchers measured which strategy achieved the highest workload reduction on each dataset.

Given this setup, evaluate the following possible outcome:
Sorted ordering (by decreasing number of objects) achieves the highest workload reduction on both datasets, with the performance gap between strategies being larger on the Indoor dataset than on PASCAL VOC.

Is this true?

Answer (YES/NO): NO